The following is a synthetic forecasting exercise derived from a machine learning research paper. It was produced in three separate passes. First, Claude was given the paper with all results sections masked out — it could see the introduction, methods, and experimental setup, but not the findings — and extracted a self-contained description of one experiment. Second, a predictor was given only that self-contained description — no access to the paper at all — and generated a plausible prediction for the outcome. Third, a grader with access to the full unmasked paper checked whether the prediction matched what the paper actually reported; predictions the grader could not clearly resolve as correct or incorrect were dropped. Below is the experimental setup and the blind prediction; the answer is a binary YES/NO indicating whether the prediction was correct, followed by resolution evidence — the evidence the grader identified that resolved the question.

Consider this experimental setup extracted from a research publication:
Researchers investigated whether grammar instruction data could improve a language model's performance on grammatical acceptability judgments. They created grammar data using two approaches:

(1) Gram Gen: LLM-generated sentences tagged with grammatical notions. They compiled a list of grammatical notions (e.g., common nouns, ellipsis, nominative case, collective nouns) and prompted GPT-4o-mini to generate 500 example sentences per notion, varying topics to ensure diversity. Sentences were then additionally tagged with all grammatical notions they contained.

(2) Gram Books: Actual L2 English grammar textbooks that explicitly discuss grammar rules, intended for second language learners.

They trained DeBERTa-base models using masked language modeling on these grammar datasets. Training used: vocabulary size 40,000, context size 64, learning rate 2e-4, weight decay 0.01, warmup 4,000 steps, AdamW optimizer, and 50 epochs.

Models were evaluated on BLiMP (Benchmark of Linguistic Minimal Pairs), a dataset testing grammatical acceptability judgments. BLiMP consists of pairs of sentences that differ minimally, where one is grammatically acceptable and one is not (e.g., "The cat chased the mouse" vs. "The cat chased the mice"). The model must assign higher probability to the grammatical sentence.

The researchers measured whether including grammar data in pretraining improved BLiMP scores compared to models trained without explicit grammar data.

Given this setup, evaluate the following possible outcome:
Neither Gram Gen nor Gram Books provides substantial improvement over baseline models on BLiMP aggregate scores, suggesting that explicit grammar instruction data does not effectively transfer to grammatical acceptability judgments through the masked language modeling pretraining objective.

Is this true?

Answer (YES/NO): NO